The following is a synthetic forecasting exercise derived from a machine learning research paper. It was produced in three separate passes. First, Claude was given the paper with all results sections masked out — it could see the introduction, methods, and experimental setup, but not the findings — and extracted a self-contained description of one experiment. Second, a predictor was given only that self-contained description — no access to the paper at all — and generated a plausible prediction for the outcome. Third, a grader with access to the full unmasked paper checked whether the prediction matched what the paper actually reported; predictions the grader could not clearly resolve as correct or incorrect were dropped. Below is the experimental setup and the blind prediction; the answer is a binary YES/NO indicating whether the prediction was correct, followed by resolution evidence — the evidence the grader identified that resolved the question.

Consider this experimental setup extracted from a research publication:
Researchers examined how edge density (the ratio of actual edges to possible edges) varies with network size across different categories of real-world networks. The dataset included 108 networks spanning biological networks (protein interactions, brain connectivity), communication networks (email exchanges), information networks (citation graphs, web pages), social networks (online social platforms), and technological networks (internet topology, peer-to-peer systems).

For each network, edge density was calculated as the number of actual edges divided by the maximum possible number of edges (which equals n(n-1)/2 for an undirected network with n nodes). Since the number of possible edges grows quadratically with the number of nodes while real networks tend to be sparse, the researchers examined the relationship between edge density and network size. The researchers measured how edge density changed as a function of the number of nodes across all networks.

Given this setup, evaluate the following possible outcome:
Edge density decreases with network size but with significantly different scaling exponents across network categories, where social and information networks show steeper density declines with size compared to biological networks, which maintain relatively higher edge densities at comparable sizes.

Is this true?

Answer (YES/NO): NO